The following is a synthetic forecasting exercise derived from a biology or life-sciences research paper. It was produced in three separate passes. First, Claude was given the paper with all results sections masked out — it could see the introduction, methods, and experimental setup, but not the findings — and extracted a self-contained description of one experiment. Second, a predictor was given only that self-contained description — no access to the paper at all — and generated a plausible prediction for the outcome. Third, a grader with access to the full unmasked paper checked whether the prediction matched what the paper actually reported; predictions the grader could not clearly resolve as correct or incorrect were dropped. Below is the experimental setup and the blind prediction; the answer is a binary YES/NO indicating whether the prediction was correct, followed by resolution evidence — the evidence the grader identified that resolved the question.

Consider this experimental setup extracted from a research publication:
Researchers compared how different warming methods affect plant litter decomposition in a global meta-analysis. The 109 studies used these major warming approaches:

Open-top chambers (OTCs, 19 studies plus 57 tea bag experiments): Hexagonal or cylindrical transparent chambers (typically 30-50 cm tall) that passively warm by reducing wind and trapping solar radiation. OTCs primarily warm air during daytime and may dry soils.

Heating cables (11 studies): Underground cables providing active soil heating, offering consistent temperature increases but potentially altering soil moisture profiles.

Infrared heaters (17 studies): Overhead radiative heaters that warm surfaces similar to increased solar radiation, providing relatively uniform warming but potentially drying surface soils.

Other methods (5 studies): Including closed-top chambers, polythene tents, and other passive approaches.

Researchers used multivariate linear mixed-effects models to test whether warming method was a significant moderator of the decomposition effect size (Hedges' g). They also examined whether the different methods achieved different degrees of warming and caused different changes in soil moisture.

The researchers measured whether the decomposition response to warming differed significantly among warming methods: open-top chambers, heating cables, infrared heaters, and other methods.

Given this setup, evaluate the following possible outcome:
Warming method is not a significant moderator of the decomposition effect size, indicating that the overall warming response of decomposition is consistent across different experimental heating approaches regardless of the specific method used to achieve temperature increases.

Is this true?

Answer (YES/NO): NO